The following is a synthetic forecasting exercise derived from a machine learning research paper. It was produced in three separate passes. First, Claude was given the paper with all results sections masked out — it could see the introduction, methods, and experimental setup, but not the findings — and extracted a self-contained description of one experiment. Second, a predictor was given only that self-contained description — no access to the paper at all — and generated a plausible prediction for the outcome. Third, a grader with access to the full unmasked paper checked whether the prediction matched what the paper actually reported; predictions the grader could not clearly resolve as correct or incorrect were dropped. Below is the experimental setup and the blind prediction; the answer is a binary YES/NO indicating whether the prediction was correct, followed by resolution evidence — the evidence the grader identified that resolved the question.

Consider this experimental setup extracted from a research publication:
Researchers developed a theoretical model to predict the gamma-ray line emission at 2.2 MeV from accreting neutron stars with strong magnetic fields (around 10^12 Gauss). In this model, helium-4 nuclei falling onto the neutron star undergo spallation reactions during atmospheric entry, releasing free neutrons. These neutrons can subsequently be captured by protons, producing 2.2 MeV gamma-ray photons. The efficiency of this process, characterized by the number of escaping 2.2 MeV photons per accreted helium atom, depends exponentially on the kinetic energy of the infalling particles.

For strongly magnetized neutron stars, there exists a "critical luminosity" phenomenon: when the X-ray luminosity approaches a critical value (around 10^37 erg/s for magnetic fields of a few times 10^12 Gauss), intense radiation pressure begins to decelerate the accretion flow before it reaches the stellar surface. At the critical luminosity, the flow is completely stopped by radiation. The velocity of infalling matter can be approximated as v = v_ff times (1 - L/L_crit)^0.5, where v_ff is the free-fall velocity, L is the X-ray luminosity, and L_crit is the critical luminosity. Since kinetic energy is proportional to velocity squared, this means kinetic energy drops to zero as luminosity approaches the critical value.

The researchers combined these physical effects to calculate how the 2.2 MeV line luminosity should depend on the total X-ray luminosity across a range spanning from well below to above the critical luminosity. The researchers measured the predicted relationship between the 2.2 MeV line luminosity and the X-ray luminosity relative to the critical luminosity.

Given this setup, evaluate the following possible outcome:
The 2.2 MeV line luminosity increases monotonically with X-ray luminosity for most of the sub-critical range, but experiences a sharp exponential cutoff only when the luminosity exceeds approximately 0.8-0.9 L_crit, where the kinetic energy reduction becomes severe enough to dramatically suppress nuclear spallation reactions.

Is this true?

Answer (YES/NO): NO